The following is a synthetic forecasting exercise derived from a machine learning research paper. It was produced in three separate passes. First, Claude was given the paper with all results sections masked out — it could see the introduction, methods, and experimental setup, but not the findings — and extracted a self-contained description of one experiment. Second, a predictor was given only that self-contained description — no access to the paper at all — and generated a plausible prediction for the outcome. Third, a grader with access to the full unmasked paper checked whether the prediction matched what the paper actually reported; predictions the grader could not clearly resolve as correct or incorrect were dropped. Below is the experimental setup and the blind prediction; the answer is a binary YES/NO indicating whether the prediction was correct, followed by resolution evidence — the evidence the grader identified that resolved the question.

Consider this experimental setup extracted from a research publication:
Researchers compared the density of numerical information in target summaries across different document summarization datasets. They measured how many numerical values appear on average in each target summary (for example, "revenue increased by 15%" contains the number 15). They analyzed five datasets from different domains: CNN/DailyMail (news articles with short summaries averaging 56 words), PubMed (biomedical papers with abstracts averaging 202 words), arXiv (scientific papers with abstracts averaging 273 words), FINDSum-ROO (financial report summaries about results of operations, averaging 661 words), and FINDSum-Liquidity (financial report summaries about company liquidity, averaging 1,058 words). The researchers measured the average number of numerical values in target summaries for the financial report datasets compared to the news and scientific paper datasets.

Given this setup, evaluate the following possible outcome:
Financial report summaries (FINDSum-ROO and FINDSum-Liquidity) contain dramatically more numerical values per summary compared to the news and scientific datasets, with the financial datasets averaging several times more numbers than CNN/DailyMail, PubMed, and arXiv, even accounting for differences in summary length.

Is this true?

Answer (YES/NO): YES